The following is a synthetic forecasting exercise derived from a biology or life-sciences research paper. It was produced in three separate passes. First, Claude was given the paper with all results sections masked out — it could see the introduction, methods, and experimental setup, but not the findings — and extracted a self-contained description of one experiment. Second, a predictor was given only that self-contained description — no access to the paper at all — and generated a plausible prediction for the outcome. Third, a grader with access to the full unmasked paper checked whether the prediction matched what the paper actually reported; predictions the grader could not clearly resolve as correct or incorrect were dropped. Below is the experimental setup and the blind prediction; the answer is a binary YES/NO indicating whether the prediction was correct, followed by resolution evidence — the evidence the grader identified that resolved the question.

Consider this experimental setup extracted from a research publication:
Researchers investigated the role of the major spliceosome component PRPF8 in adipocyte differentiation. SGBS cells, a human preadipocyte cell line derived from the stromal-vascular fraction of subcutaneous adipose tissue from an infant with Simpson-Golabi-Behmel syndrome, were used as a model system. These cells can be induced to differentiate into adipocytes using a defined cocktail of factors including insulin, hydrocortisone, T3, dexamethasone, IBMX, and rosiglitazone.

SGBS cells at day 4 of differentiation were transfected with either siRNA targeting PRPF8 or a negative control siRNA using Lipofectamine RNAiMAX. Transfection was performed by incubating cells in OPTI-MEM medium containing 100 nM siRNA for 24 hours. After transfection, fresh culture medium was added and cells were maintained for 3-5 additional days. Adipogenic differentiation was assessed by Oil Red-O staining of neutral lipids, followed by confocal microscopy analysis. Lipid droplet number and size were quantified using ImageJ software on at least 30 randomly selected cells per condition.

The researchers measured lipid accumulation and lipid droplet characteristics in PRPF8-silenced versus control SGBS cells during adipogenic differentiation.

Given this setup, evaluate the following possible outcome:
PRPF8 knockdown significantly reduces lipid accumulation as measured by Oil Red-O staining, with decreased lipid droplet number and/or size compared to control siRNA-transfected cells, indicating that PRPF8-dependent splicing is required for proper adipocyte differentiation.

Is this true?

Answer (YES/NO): NO